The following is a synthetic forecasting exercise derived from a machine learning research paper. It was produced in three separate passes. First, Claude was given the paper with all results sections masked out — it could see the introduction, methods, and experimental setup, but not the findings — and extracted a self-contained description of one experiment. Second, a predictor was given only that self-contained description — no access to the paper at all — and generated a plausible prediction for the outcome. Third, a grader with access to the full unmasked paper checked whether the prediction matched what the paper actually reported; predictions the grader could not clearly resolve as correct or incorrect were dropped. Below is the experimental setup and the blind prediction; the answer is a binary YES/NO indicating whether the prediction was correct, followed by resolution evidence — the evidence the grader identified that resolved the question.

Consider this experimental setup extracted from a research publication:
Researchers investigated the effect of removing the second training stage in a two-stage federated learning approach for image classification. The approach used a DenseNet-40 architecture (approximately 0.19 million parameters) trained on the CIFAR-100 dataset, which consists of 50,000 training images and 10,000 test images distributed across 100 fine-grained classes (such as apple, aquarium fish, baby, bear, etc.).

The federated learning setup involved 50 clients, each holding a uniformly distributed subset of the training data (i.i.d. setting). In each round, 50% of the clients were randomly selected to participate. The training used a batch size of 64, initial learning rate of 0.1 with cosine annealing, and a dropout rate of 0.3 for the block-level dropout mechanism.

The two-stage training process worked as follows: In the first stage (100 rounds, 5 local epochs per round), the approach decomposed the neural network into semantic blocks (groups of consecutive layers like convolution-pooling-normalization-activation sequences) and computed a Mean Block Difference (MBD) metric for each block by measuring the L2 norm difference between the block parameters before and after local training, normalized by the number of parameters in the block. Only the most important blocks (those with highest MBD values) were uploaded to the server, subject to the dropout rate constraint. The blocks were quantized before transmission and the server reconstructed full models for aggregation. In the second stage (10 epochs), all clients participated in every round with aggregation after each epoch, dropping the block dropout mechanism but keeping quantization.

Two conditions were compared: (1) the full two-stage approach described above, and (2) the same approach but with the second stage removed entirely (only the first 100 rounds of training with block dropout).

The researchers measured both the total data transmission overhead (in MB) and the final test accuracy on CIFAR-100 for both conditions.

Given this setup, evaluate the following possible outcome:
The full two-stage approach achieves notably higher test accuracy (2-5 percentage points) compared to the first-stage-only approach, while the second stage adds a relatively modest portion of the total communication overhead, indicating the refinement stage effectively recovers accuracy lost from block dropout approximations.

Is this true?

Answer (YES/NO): YES